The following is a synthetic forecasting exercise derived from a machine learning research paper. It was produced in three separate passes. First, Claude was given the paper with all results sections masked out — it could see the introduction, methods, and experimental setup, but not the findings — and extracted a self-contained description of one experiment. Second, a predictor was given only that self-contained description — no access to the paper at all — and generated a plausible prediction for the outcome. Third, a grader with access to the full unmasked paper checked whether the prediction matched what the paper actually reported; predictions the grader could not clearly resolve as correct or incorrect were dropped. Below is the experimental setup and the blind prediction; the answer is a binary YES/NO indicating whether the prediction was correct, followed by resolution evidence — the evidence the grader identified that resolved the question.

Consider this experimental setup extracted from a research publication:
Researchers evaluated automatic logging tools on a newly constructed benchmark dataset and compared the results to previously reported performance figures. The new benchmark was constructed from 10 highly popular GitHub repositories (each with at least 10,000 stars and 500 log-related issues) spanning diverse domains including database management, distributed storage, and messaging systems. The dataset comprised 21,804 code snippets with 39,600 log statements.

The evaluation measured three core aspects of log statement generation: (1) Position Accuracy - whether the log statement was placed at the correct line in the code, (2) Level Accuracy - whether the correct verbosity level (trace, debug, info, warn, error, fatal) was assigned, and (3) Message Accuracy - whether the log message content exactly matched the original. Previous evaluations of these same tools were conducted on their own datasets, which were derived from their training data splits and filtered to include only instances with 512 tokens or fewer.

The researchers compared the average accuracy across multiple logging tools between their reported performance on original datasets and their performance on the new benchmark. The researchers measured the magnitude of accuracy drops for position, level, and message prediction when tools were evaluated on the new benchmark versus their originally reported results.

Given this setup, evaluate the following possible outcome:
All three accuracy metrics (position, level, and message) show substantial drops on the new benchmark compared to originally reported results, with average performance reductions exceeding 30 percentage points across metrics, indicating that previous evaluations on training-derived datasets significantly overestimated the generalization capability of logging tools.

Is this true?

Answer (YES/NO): NO